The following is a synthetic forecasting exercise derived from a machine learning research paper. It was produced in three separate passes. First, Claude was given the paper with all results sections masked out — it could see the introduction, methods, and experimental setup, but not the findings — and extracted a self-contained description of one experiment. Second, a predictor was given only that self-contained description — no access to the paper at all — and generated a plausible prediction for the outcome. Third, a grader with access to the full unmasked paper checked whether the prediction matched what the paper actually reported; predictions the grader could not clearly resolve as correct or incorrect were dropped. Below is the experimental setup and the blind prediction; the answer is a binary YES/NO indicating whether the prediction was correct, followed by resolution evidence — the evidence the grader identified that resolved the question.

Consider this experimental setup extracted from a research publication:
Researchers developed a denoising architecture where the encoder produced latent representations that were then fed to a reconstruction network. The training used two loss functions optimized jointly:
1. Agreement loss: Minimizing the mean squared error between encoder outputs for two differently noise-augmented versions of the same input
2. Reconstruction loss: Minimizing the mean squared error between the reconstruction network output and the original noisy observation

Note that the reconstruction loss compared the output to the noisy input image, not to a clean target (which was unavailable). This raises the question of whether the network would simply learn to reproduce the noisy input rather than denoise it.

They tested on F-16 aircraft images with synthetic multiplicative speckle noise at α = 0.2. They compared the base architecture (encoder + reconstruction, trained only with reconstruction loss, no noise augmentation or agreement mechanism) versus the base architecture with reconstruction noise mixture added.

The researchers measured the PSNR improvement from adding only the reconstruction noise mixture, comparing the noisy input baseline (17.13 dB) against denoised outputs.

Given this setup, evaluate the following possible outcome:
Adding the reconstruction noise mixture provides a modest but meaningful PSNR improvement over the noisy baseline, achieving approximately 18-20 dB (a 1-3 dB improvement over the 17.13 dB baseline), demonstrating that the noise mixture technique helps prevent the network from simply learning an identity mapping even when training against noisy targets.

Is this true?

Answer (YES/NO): YES